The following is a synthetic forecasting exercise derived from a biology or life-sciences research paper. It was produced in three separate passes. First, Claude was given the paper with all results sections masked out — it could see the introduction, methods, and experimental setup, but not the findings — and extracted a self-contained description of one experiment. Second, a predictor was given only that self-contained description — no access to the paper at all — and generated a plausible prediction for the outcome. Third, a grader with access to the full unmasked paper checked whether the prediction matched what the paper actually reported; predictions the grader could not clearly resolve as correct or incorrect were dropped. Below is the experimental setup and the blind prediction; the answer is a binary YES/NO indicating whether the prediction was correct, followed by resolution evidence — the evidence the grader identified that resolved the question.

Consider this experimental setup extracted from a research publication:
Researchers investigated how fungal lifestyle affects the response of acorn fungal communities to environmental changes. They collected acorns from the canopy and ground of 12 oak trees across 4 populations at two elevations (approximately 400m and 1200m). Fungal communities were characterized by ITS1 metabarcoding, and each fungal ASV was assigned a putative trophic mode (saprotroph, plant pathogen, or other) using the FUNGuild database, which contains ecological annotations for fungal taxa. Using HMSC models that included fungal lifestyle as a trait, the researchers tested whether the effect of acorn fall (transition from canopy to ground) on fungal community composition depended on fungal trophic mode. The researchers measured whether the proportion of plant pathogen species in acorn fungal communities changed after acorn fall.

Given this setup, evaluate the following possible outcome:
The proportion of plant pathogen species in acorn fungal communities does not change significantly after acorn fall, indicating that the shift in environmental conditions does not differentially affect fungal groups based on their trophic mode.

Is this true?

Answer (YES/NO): NO